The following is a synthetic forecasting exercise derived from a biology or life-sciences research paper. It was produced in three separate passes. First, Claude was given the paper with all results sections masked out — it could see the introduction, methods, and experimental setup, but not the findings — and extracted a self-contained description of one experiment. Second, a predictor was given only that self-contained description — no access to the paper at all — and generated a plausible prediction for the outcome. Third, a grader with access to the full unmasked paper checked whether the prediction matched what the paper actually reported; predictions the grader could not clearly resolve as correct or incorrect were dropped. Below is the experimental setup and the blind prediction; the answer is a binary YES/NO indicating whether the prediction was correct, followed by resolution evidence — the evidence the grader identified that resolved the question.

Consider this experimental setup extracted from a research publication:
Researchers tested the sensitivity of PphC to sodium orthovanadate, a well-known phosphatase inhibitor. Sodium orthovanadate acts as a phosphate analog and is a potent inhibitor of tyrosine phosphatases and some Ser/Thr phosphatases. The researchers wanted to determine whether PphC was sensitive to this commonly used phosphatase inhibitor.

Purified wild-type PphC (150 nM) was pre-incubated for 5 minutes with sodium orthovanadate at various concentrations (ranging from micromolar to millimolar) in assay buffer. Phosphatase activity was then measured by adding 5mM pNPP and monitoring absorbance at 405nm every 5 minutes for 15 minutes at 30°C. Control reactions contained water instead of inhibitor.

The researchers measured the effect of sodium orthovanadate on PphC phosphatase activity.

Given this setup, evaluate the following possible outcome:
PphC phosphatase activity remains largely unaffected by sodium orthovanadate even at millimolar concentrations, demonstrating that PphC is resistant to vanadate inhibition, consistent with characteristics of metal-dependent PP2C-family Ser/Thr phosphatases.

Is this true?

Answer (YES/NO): YES